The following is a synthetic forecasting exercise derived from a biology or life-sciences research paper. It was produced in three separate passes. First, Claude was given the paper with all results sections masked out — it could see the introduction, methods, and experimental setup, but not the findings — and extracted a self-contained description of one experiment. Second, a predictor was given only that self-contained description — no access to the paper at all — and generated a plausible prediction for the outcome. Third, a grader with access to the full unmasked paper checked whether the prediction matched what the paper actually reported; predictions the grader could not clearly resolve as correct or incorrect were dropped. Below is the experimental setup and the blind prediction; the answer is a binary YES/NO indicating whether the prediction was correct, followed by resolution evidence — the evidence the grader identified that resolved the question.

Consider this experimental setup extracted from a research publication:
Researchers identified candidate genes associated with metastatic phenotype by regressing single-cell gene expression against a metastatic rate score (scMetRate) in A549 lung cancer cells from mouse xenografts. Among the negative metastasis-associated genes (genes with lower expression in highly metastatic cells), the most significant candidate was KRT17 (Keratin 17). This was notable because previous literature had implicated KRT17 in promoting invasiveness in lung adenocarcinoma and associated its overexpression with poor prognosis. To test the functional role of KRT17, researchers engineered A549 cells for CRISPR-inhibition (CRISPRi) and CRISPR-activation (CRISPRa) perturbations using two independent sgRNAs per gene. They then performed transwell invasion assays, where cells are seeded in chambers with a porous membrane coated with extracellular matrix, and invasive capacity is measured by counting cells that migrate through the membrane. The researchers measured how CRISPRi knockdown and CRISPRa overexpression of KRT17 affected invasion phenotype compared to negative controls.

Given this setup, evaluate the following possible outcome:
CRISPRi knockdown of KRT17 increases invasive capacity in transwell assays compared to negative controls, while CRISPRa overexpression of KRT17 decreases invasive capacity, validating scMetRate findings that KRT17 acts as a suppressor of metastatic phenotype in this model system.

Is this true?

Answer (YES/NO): YES